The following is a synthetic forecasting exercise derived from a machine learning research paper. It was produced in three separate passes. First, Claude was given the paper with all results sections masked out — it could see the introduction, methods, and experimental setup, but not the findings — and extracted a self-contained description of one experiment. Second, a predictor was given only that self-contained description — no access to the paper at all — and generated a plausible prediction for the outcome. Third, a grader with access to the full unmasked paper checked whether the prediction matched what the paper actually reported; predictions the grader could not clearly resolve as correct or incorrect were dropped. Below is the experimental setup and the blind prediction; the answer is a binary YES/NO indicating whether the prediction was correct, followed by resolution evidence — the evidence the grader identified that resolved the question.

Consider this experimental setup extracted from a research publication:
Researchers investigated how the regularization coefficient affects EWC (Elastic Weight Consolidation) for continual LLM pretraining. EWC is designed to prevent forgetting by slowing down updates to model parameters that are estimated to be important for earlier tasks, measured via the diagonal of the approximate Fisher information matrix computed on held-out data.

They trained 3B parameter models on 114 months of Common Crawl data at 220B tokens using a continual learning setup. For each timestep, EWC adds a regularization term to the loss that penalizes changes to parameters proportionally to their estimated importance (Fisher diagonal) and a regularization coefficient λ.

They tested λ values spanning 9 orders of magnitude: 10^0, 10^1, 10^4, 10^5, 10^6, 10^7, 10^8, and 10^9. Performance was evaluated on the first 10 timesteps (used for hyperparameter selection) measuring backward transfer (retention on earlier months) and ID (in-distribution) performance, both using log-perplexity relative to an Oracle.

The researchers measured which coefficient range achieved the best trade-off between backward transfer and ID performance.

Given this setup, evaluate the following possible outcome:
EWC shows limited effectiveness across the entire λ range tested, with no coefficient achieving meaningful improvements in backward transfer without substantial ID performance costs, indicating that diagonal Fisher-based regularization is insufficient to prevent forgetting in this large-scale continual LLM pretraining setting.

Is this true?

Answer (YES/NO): NO